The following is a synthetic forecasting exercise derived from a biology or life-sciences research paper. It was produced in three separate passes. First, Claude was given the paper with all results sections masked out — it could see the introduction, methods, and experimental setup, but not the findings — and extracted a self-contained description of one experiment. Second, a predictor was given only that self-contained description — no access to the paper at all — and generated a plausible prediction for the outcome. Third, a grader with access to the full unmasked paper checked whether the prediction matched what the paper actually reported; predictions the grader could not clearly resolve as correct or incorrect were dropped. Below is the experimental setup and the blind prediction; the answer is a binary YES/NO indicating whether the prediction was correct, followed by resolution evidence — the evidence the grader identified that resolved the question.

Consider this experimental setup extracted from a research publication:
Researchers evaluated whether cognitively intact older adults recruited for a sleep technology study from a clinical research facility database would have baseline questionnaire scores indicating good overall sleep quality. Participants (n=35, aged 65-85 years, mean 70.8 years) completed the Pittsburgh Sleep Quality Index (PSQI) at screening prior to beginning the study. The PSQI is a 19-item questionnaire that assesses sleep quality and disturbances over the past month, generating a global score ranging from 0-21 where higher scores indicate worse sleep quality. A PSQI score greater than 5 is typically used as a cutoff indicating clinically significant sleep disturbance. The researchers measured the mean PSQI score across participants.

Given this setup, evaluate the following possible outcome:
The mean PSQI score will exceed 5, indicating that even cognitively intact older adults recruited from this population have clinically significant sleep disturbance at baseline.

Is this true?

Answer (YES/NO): NO